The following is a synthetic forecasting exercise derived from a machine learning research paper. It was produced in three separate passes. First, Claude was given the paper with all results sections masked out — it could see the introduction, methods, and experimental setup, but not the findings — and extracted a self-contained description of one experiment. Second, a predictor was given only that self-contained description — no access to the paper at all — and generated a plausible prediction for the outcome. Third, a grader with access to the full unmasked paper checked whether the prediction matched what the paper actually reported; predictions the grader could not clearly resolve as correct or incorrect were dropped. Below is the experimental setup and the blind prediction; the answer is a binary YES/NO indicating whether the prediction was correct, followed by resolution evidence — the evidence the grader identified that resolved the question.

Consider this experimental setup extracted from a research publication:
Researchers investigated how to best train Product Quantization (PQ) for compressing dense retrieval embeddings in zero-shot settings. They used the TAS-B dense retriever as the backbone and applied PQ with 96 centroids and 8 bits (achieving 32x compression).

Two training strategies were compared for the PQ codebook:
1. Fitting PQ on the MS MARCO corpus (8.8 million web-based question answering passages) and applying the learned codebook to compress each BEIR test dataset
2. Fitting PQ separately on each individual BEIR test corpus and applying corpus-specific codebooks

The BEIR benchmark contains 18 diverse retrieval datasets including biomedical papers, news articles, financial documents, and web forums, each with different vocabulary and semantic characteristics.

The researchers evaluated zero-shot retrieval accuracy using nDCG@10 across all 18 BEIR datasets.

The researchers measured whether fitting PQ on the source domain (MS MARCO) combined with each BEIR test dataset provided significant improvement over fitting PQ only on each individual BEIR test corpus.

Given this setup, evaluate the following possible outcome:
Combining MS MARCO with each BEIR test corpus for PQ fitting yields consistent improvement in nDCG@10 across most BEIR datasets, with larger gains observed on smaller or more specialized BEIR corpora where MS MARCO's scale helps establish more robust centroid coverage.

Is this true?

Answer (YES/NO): NO